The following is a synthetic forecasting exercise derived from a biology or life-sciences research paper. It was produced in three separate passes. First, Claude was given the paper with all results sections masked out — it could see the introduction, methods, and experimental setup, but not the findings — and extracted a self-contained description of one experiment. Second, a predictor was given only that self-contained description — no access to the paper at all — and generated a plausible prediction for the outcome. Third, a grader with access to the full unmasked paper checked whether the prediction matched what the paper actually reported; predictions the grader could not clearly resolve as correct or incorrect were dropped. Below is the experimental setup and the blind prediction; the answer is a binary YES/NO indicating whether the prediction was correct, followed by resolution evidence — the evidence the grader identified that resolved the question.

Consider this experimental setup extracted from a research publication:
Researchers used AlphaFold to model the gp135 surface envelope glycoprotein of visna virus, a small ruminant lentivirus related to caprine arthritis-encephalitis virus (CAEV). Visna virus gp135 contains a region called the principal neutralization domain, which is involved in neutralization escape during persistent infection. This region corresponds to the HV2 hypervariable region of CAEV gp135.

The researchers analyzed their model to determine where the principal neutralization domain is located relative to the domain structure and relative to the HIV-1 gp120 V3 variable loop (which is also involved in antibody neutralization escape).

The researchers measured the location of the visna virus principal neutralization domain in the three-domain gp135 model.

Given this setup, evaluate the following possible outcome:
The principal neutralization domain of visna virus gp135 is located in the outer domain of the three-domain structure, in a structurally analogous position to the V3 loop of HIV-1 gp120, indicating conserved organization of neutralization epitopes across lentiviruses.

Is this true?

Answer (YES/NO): NO